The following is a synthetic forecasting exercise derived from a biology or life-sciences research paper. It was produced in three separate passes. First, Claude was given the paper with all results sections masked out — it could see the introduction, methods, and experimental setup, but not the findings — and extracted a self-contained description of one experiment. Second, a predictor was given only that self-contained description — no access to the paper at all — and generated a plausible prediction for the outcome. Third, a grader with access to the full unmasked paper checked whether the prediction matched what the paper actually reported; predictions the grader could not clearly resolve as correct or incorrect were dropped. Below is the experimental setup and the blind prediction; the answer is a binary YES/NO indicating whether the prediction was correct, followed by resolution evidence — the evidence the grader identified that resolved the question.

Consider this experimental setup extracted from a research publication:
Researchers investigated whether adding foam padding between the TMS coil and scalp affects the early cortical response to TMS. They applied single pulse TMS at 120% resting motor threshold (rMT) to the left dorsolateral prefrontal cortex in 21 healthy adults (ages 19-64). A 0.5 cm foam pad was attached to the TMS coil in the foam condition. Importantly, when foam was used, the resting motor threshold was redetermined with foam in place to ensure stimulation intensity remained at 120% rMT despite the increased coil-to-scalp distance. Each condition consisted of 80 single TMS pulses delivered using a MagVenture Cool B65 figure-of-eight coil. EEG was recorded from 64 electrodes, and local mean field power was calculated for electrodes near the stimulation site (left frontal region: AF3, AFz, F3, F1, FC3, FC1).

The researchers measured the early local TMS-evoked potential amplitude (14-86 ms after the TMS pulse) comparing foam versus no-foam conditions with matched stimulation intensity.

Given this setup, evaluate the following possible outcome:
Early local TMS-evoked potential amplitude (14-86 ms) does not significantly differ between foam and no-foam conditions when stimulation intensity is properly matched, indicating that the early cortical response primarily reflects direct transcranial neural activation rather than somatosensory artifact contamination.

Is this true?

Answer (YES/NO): YES